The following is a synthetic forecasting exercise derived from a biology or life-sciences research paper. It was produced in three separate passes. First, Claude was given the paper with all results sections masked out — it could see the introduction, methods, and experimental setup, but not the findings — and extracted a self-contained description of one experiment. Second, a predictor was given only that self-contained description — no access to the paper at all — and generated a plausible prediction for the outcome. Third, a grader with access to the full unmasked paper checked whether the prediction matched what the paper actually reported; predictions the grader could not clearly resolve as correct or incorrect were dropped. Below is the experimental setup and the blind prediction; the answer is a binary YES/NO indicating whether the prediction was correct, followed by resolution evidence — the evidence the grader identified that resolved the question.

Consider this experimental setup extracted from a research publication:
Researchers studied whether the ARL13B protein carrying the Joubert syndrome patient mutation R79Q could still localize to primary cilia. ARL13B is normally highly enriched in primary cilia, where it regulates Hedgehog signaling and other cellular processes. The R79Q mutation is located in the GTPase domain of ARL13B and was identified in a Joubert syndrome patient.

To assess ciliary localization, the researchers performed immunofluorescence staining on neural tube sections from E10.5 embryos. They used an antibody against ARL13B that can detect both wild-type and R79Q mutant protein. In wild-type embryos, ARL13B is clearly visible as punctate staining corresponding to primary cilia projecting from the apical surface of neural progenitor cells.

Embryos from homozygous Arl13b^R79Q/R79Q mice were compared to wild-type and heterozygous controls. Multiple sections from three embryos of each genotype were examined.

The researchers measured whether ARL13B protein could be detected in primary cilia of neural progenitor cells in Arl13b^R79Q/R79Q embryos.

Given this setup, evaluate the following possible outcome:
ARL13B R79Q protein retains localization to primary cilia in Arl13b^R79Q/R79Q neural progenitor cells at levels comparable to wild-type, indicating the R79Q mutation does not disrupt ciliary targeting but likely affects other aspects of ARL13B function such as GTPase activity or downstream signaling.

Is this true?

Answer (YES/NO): YES